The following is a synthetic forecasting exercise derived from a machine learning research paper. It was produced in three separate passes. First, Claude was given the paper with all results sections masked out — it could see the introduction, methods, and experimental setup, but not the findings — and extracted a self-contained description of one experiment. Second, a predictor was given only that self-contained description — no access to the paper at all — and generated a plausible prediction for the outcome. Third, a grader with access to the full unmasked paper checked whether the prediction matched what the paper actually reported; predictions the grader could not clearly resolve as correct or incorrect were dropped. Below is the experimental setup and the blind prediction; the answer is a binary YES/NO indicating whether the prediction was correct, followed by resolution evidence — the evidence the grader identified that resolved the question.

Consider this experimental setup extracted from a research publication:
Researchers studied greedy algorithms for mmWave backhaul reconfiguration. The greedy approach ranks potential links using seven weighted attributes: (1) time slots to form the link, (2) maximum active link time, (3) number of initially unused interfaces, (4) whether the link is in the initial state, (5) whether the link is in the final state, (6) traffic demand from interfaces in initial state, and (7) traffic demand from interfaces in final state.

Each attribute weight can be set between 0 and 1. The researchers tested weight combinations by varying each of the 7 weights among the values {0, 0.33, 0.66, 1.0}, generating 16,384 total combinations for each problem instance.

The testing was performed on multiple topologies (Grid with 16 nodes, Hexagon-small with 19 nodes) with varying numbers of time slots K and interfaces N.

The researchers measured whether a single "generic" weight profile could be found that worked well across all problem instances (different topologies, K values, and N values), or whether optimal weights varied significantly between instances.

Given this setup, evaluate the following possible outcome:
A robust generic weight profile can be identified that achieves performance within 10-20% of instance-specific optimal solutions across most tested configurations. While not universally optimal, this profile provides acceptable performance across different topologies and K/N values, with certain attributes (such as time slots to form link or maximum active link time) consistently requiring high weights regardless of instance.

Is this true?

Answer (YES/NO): NO